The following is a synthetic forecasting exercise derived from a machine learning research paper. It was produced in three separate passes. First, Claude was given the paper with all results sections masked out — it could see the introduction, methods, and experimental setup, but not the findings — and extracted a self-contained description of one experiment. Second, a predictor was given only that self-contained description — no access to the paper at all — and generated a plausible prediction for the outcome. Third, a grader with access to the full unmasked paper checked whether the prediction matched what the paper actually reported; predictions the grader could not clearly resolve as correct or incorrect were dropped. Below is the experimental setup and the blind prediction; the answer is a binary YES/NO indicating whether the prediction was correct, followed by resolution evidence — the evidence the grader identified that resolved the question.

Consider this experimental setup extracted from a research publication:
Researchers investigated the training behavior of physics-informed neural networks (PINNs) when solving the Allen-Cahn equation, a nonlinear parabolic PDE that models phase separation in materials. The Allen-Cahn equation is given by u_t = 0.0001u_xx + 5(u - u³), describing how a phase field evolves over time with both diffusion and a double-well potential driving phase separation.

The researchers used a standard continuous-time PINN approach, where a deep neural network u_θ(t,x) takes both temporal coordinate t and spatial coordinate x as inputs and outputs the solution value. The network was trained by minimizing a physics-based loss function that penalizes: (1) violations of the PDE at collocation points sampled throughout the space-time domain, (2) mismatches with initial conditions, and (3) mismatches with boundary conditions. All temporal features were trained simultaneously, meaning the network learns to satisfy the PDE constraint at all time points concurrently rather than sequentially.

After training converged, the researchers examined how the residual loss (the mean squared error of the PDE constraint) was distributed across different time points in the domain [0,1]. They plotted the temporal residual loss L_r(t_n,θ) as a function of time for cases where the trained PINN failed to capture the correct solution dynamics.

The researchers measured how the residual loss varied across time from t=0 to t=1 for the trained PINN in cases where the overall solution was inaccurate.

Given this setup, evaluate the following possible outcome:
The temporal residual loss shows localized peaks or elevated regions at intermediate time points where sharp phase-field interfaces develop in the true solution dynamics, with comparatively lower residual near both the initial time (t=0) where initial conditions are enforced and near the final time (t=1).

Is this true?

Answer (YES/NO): NO